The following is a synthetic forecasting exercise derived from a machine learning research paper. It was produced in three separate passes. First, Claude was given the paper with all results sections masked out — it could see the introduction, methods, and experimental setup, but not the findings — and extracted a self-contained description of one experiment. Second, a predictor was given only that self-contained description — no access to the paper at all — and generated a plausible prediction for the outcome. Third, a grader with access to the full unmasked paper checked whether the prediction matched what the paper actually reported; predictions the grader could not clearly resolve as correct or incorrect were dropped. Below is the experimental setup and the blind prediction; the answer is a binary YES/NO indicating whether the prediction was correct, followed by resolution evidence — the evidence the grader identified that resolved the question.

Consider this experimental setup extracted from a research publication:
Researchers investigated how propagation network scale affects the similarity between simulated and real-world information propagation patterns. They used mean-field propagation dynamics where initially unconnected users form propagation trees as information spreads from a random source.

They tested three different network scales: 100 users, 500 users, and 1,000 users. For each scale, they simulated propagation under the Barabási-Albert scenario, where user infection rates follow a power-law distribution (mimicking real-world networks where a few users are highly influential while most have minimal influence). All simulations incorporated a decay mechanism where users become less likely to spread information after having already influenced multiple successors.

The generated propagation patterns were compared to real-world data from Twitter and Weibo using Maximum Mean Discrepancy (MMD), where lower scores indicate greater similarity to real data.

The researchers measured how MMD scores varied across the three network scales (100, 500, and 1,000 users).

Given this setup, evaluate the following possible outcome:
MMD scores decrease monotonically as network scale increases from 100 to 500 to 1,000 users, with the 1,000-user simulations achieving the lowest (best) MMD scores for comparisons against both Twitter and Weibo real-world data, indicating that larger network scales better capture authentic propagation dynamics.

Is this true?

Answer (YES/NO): NO